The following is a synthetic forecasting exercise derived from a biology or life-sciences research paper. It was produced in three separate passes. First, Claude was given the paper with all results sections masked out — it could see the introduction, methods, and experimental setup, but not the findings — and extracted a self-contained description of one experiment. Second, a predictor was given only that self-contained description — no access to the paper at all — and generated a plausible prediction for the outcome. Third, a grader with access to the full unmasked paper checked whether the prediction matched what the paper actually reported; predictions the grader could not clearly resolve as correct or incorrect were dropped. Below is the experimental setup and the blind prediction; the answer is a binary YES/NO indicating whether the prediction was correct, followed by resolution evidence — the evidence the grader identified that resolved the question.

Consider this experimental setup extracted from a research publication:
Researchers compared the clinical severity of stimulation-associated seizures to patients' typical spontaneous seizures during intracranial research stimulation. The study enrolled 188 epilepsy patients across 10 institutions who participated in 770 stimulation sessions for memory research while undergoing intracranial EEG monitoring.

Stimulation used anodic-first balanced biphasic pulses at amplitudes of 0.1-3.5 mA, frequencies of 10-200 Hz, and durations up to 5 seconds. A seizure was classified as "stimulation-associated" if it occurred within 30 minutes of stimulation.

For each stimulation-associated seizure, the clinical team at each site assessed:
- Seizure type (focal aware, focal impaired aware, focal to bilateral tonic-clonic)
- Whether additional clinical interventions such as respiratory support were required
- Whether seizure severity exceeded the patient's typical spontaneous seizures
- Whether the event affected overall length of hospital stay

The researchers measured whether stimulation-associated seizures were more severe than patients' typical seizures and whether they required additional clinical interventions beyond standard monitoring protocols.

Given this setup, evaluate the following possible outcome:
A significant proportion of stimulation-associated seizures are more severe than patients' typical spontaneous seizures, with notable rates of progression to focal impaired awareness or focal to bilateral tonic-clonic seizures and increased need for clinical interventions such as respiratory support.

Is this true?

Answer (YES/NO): NO